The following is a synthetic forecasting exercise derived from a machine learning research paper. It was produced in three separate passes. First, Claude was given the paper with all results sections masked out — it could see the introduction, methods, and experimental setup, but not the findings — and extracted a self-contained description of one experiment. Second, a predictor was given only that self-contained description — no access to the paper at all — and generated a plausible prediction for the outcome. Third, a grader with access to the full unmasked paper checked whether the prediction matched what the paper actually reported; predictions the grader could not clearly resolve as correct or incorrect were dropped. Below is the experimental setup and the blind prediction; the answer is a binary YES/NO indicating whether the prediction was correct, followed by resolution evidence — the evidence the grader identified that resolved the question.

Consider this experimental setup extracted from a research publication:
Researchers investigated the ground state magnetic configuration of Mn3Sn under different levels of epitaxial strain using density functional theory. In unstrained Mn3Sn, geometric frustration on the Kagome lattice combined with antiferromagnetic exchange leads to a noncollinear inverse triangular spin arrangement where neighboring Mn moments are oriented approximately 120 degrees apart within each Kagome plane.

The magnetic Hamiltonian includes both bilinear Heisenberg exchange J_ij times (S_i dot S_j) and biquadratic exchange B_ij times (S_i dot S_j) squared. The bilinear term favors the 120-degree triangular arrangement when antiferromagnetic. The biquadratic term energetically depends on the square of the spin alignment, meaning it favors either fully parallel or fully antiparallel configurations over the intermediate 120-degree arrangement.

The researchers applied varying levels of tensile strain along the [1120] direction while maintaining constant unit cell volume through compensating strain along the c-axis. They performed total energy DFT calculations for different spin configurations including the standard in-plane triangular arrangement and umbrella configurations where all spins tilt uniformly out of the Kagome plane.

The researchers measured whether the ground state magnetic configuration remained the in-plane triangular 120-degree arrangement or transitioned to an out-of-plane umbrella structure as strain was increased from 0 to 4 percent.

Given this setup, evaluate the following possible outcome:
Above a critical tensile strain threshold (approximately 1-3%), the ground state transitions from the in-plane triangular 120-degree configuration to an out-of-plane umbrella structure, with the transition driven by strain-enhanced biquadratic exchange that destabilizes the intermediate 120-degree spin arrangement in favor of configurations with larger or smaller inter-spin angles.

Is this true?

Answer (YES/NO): NO